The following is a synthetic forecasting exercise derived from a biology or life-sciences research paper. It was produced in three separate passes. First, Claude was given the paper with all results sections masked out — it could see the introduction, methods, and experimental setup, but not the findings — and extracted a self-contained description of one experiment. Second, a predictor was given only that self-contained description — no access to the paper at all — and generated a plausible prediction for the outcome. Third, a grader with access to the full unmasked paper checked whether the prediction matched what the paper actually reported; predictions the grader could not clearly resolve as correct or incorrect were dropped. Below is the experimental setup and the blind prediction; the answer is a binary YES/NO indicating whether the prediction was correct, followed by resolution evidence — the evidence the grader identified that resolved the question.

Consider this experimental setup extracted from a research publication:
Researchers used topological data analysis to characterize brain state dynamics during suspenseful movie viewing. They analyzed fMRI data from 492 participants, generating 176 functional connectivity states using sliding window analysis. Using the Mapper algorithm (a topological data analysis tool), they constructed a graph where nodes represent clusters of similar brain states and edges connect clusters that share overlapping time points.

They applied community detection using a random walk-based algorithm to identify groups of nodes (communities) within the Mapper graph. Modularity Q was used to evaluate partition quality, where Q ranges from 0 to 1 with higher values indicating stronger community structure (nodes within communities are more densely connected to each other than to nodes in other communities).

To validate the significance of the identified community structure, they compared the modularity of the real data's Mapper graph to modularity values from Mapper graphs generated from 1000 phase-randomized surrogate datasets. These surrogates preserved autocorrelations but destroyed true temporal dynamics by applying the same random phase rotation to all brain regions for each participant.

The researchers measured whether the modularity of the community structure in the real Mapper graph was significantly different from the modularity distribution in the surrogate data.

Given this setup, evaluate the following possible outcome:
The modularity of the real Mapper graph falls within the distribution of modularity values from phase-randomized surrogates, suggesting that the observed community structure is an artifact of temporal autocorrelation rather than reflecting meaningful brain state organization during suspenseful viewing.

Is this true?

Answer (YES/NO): NO